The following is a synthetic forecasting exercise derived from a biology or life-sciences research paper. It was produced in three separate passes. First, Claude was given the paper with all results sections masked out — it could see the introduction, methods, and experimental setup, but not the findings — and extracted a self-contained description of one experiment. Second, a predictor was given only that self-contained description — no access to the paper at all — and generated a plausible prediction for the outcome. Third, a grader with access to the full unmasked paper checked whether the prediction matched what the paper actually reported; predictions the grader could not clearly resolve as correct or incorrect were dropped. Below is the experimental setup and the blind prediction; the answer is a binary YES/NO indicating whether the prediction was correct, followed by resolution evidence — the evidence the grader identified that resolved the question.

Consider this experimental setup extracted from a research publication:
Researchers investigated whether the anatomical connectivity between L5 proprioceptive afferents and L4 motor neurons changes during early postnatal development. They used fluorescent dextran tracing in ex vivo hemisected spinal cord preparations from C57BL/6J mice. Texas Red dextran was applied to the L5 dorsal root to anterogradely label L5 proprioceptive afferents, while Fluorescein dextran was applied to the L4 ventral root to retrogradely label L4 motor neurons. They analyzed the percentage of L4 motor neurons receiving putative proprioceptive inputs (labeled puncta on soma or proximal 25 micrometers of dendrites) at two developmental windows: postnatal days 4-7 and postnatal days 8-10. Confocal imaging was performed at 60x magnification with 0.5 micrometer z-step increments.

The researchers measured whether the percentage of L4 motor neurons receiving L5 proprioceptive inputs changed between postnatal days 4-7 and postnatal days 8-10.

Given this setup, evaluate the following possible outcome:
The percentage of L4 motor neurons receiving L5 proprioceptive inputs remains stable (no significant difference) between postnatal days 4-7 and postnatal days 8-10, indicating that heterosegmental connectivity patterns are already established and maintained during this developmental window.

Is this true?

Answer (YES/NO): NO